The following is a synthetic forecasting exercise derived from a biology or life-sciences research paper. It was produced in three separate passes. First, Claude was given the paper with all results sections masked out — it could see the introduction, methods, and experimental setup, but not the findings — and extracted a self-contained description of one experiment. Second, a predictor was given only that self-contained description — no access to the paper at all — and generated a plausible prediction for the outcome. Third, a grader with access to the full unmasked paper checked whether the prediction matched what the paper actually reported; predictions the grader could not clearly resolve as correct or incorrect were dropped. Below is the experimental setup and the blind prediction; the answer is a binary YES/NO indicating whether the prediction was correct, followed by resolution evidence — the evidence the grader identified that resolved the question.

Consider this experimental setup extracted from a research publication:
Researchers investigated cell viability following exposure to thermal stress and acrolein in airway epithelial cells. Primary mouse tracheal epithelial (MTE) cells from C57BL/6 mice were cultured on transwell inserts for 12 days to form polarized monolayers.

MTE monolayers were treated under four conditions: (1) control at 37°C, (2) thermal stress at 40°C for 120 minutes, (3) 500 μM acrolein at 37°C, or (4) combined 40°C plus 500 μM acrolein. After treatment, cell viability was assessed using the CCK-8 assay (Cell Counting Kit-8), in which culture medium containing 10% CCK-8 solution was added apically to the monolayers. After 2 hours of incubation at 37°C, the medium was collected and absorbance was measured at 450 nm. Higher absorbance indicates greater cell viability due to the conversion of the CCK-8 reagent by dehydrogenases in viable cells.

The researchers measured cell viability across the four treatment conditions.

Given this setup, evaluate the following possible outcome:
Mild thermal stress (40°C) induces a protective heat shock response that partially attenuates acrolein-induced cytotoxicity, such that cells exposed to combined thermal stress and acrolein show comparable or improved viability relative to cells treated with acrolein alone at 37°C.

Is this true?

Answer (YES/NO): NO